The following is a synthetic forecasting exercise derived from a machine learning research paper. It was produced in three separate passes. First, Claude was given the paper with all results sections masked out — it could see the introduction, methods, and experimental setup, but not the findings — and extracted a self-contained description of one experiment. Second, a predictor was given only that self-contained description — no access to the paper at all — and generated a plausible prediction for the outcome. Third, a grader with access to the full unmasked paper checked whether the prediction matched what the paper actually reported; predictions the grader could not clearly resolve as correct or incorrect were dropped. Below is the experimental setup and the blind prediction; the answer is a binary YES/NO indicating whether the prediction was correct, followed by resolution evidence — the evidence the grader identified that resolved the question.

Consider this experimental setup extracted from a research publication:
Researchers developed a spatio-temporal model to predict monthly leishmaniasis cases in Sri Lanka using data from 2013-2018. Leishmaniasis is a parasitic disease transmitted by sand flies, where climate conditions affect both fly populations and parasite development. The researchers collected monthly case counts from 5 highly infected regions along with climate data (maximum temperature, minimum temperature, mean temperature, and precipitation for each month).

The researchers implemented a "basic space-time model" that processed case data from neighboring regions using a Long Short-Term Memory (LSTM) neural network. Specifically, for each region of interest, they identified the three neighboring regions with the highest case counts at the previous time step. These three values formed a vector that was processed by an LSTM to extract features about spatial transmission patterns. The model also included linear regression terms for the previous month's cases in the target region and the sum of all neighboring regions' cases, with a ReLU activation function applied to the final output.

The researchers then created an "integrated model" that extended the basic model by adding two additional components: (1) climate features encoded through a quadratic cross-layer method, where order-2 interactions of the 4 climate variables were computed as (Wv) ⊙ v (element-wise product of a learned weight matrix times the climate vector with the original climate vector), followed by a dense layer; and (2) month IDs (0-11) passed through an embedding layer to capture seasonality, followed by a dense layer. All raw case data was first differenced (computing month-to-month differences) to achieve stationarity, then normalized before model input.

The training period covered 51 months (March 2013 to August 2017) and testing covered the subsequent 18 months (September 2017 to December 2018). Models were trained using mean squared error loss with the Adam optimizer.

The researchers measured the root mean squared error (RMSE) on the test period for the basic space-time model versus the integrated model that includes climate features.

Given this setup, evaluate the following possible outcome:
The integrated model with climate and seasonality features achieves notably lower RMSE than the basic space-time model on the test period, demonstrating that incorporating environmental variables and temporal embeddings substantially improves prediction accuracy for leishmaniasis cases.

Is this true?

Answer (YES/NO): NO